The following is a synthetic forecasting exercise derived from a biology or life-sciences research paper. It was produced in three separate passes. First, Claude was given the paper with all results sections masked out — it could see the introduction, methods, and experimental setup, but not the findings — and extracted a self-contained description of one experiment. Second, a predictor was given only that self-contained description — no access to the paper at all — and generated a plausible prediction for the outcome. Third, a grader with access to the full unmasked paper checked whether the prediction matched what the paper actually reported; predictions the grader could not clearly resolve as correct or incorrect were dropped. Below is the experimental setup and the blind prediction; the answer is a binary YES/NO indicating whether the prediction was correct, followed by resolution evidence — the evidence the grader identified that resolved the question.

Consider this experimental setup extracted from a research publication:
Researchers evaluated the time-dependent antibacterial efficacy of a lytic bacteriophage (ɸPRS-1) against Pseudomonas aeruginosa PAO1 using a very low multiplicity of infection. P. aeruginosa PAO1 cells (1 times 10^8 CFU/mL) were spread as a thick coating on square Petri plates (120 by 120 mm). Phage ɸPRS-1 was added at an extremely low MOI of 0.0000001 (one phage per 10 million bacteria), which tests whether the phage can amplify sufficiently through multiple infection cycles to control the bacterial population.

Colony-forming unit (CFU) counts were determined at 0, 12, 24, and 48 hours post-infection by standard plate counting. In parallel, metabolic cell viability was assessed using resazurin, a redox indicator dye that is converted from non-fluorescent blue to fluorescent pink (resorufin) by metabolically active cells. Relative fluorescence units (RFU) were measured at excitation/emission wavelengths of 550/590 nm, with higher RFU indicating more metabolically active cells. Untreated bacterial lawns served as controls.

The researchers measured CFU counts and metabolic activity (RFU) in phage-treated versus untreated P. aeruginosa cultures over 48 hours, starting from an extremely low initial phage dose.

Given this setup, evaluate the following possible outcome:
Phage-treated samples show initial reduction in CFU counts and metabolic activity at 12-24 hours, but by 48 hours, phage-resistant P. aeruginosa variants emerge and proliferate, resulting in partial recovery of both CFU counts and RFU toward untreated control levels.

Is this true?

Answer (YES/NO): NO